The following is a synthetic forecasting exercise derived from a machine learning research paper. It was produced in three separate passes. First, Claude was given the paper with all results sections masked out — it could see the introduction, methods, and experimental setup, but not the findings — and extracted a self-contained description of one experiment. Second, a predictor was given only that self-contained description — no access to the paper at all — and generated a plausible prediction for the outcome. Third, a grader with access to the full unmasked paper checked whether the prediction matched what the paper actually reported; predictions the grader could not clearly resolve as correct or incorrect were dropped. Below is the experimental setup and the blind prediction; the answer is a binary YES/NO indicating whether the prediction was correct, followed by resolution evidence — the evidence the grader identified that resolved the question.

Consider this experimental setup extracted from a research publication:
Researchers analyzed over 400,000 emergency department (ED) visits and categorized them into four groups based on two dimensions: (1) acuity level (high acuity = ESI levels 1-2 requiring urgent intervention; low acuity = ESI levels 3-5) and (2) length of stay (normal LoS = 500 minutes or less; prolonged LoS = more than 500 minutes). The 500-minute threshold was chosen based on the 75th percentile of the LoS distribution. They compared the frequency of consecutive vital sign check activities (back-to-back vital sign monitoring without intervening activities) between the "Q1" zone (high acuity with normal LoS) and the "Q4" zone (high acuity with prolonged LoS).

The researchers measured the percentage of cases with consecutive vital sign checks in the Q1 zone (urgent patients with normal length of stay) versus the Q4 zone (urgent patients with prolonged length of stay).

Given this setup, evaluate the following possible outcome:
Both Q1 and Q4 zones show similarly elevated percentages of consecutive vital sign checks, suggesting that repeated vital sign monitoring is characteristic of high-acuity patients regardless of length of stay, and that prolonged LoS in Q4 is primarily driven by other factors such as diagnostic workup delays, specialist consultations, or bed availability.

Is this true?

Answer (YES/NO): NO